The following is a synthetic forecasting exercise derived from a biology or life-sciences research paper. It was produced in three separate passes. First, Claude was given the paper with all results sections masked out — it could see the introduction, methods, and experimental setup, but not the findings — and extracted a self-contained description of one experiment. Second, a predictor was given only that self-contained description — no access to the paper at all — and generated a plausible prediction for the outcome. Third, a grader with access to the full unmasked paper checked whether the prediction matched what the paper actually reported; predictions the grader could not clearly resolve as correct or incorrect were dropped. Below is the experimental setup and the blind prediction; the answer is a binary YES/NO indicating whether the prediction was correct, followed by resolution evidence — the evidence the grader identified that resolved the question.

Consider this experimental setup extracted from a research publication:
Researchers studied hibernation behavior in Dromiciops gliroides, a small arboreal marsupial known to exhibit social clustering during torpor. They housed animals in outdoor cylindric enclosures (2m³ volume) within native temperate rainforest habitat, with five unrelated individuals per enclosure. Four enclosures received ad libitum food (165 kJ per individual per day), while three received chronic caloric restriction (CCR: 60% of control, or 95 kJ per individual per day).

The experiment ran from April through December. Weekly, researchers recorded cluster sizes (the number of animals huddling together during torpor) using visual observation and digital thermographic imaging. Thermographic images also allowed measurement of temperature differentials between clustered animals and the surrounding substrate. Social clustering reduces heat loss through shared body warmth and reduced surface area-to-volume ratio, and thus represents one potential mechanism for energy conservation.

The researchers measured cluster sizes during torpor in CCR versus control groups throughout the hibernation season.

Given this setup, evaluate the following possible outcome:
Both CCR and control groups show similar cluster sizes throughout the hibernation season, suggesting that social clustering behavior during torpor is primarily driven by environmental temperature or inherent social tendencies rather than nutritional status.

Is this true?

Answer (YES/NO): YES